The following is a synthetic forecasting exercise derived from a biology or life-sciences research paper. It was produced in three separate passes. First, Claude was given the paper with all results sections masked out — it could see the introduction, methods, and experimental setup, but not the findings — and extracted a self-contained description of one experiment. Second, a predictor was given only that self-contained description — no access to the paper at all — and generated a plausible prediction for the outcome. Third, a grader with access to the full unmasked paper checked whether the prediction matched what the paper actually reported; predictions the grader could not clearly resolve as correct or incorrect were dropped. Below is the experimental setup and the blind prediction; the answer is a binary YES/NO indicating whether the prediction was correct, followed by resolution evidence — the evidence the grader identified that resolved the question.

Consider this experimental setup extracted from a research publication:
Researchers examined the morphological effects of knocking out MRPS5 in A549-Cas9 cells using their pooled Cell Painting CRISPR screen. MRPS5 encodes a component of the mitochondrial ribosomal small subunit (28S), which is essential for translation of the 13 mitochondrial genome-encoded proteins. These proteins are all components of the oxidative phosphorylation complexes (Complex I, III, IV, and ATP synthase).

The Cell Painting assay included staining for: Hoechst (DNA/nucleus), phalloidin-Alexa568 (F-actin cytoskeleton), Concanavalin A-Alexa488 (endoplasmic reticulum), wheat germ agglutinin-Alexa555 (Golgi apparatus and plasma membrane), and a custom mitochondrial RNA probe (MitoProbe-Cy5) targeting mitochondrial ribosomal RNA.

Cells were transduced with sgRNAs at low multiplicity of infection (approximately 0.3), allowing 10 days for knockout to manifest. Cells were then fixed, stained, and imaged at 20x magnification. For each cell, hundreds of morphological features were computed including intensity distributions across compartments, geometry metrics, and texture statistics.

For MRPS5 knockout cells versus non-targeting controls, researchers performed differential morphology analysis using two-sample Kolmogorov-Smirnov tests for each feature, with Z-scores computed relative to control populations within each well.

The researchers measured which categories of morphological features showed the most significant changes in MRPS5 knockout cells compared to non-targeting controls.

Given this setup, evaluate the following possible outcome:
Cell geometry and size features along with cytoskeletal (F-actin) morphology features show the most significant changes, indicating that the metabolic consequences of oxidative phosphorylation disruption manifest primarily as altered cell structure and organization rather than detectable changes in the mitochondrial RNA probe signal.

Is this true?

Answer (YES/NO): NO